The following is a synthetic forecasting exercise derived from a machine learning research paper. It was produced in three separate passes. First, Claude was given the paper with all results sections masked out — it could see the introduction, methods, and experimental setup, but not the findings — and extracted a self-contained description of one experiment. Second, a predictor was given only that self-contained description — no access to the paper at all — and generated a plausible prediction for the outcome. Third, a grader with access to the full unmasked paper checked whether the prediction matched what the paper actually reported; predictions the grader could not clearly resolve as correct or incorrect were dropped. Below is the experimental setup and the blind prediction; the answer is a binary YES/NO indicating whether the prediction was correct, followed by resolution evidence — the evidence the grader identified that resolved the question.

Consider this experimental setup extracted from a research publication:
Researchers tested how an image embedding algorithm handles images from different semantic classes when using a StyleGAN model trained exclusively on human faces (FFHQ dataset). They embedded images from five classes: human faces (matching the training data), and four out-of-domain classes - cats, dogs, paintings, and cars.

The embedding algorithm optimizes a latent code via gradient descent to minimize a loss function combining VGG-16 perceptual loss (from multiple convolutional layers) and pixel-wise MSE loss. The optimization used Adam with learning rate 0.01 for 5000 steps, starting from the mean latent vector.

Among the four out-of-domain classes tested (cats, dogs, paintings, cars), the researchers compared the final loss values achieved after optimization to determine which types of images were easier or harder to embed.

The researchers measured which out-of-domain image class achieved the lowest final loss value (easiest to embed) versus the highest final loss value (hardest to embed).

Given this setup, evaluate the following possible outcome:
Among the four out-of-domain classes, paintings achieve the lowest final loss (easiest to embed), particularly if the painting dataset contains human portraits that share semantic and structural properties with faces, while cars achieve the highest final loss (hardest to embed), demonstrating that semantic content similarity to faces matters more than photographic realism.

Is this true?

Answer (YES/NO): NO